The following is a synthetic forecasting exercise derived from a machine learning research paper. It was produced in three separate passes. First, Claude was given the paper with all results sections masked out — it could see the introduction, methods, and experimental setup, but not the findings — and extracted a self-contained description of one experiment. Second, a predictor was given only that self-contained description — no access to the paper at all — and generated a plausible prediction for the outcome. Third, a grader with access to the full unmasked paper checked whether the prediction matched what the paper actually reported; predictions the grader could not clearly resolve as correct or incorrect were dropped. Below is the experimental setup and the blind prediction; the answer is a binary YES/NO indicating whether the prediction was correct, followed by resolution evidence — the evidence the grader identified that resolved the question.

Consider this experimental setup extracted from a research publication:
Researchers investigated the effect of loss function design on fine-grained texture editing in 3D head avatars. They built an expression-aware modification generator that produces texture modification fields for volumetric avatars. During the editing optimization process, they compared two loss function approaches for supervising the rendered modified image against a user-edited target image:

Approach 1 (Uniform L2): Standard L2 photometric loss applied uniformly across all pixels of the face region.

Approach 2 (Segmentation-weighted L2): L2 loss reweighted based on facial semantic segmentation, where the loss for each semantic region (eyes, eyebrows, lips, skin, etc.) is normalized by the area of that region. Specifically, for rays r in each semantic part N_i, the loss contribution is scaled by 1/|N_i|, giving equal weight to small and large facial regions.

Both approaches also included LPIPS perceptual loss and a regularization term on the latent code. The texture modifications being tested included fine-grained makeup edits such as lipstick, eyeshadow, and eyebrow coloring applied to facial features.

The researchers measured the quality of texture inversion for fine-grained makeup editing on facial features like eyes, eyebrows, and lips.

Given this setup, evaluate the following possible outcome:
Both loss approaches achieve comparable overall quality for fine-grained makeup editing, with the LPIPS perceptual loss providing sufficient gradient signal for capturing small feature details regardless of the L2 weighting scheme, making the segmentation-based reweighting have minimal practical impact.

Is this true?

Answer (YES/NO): NO